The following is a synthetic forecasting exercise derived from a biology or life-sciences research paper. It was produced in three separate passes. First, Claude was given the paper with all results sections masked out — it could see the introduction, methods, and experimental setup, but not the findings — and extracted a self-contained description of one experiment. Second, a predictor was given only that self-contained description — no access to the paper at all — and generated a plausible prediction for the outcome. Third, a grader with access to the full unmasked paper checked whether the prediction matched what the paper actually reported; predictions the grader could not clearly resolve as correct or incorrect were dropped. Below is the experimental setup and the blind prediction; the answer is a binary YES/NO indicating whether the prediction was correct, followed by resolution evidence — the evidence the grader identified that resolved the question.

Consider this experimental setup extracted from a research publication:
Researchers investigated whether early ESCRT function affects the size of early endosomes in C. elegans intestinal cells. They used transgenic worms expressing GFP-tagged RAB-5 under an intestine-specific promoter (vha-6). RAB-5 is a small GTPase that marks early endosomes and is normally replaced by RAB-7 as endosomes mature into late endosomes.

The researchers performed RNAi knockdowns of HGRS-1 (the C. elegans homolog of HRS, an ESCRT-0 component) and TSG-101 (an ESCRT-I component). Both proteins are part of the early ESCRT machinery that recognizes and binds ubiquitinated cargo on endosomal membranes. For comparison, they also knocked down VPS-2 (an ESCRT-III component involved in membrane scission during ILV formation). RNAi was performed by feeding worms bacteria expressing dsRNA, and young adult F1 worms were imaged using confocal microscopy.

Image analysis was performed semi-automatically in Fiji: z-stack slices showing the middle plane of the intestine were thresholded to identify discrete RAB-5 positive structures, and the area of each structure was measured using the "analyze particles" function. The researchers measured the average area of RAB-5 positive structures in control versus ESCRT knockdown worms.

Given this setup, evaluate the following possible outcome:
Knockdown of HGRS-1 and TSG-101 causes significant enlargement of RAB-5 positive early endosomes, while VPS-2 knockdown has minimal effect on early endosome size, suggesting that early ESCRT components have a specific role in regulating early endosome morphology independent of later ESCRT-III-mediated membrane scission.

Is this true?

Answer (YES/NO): YES